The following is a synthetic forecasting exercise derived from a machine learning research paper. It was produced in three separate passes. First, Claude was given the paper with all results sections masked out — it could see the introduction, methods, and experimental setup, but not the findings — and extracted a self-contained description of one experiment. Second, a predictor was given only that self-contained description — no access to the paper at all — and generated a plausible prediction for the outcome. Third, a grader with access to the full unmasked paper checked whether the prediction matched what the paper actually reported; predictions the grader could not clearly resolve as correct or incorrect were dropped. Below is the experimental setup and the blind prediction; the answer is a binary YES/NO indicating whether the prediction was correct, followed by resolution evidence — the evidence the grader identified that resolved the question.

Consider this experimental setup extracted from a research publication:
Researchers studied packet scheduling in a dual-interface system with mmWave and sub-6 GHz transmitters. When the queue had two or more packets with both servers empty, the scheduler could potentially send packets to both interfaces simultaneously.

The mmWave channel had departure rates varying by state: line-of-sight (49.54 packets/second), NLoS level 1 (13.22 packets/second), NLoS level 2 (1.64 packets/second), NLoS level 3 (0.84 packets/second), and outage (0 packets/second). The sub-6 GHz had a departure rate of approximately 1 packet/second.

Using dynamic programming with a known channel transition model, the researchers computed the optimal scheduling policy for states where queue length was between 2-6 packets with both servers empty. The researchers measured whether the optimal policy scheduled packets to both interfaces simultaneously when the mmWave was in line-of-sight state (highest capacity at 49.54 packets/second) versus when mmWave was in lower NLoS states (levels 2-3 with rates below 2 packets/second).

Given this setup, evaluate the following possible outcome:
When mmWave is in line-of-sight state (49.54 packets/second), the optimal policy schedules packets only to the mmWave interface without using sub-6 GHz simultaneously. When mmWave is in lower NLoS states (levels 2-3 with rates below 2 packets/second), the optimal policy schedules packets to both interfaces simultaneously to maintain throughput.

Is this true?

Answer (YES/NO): YES